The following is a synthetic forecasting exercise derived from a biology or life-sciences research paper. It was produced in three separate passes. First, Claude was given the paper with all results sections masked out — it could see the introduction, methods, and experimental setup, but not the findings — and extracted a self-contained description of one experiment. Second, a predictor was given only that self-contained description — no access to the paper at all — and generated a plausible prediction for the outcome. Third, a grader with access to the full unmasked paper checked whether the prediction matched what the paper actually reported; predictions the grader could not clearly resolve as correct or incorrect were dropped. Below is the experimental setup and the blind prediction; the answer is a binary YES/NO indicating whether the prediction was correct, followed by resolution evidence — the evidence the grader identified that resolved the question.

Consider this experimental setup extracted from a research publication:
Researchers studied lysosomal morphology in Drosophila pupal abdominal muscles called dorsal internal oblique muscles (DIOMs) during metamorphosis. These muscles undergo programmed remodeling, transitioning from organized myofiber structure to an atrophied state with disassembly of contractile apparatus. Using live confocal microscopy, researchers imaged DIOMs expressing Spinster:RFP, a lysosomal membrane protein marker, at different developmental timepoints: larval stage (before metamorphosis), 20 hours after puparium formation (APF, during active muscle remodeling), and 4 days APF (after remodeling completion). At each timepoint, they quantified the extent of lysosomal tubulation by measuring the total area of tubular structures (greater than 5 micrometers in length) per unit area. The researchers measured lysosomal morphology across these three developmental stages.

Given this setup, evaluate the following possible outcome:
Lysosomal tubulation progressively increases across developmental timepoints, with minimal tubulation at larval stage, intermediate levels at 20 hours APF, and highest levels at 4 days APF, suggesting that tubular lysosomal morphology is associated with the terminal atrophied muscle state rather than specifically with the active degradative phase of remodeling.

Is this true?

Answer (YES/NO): NO